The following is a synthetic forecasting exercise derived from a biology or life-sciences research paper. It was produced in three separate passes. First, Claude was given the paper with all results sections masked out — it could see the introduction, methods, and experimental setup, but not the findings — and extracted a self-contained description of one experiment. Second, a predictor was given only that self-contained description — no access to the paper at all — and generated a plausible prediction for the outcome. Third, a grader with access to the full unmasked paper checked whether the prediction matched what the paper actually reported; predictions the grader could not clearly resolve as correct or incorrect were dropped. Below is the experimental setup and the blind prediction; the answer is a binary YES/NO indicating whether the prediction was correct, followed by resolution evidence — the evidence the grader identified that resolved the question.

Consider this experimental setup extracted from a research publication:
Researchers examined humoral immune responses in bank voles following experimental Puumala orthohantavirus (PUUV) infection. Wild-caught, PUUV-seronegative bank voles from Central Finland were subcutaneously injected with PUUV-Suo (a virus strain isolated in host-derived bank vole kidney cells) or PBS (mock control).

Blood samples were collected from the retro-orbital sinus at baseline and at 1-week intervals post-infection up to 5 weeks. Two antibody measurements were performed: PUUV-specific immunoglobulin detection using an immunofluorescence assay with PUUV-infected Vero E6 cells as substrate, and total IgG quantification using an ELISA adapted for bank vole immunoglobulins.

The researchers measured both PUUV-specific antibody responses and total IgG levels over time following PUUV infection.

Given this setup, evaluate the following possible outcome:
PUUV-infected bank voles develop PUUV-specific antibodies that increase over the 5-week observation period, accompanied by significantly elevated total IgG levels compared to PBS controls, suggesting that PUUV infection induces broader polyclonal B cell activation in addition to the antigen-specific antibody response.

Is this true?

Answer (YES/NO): NO